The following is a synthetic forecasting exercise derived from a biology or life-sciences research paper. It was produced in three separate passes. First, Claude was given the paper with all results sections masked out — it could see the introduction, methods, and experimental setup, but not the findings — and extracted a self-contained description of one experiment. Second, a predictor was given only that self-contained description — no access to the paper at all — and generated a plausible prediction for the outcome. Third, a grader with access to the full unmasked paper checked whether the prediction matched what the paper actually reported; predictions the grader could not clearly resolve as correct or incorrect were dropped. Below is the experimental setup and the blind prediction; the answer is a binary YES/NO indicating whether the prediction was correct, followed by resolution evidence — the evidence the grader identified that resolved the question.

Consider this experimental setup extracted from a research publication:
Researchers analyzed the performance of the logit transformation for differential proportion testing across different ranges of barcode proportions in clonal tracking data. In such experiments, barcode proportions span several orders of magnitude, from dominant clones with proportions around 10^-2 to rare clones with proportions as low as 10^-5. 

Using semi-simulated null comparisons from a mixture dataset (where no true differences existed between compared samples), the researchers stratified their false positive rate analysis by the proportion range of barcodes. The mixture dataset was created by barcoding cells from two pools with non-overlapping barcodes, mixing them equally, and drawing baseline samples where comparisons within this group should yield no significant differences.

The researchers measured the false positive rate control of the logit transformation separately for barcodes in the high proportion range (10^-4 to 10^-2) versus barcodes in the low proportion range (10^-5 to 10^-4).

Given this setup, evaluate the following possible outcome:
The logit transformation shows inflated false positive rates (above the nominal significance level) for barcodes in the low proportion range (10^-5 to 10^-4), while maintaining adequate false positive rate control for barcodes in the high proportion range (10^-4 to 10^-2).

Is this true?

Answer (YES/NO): YES